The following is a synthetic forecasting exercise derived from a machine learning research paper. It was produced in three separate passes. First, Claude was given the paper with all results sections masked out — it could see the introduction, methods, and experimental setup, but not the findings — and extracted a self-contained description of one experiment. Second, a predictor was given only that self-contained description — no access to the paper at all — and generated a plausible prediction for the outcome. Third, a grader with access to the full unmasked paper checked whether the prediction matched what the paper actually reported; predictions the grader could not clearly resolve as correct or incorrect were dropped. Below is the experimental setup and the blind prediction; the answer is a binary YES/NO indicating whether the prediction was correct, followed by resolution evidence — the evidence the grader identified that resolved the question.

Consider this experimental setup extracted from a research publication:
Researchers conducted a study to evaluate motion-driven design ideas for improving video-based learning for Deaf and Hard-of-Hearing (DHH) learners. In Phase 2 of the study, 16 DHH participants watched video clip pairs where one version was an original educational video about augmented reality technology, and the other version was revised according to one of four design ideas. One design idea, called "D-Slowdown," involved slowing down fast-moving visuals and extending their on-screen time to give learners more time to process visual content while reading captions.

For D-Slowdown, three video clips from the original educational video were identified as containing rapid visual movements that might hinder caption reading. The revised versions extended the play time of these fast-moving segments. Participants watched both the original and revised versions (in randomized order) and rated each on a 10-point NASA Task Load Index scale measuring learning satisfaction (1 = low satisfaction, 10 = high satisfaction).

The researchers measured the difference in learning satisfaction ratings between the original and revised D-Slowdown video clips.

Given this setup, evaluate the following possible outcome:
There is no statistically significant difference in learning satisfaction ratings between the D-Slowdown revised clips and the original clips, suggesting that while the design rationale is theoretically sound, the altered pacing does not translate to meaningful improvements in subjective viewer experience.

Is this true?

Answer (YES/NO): YES